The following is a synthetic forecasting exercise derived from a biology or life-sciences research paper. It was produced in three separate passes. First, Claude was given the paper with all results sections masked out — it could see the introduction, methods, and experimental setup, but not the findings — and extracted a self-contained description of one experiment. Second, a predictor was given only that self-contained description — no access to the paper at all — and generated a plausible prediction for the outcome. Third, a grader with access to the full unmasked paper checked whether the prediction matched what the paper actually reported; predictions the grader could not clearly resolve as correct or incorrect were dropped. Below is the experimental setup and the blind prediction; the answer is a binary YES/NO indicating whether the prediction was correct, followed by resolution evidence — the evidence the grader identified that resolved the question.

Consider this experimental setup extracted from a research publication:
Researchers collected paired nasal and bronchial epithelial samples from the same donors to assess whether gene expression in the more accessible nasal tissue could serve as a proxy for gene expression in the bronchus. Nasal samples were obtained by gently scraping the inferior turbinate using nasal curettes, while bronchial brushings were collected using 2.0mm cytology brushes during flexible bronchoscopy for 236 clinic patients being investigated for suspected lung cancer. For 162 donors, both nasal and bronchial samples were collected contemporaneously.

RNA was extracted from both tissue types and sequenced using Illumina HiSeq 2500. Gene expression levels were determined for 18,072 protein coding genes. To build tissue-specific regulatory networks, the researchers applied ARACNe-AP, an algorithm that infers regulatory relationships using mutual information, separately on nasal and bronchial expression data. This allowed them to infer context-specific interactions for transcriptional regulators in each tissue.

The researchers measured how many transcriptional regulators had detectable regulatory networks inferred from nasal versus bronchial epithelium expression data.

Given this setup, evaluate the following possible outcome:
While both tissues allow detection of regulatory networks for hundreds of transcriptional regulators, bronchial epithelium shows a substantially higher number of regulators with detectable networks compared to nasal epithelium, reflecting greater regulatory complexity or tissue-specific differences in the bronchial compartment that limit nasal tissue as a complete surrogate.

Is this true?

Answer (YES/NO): NO